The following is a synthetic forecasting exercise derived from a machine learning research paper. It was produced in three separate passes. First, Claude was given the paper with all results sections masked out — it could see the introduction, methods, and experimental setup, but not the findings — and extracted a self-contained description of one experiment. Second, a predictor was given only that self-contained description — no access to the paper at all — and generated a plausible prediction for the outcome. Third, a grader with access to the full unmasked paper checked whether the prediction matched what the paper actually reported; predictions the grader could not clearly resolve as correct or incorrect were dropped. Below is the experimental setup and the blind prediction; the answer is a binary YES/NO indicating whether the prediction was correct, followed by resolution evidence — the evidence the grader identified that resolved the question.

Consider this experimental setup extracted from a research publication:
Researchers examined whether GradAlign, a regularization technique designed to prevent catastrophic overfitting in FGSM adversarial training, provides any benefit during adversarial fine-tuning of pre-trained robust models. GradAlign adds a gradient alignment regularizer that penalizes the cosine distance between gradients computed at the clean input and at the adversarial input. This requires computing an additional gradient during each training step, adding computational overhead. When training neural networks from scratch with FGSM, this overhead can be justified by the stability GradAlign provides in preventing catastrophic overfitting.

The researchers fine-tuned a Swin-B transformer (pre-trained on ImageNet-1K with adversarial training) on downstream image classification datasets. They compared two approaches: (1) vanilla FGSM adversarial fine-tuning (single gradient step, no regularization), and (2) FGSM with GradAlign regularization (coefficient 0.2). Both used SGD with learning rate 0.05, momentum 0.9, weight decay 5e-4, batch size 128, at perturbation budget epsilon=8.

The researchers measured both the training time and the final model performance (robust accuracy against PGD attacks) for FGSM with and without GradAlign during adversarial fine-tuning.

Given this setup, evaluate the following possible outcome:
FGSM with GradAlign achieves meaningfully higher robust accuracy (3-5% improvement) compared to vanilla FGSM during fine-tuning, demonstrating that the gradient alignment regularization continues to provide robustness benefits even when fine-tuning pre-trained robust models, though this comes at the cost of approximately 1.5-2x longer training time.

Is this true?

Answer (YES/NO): NO